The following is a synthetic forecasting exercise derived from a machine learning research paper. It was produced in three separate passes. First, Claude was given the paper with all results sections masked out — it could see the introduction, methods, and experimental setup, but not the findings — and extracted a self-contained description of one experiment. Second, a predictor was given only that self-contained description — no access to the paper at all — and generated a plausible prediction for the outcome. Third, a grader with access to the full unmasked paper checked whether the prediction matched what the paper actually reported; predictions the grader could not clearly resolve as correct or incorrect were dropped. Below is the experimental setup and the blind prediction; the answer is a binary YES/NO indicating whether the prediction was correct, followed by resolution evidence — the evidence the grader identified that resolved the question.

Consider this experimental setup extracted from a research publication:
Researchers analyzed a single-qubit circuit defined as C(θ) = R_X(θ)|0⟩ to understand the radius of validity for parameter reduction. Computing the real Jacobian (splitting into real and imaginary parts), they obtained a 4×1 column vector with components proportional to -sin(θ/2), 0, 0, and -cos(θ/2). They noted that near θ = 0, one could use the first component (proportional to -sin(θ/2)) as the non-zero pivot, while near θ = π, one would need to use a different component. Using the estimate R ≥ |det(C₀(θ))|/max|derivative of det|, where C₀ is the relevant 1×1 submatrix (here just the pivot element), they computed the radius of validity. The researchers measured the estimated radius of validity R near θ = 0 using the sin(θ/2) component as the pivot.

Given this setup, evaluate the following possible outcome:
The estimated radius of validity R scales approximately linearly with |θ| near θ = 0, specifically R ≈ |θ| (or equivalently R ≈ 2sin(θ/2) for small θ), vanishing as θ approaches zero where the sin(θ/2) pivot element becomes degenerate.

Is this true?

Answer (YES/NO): YES